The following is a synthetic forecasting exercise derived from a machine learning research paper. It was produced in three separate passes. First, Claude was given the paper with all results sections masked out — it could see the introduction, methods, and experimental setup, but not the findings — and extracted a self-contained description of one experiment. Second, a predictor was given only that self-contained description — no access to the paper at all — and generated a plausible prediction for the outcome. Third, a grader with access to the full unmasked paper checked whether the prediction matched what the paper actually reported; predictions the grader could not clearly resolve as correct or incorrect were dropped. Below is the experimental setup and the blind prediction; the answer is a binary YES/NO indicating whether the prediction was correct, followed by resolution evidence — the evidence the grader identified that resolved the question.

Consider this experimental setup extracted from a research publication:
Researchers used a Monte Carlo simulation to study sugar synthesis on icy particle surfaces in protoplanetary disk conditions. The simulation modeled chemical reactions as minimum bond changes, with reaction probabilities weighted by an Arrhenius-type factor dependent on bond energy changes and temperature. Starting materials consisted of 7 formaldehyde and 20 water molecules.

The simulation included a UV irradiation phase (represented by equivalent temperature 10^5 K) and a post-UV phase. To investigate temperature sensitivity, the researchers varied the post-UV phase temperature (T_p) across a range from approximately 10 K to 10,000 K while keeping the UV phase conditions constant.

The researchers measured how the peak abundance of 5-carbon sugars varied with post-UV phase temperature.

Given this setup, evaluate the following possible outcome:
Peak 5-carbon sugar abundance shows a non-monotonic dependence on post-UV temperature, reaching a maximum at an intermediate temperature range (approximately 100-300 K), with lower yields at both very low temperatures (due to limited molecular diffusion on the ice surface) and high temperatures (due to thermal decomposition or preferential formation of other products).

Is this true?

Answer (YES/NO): NO